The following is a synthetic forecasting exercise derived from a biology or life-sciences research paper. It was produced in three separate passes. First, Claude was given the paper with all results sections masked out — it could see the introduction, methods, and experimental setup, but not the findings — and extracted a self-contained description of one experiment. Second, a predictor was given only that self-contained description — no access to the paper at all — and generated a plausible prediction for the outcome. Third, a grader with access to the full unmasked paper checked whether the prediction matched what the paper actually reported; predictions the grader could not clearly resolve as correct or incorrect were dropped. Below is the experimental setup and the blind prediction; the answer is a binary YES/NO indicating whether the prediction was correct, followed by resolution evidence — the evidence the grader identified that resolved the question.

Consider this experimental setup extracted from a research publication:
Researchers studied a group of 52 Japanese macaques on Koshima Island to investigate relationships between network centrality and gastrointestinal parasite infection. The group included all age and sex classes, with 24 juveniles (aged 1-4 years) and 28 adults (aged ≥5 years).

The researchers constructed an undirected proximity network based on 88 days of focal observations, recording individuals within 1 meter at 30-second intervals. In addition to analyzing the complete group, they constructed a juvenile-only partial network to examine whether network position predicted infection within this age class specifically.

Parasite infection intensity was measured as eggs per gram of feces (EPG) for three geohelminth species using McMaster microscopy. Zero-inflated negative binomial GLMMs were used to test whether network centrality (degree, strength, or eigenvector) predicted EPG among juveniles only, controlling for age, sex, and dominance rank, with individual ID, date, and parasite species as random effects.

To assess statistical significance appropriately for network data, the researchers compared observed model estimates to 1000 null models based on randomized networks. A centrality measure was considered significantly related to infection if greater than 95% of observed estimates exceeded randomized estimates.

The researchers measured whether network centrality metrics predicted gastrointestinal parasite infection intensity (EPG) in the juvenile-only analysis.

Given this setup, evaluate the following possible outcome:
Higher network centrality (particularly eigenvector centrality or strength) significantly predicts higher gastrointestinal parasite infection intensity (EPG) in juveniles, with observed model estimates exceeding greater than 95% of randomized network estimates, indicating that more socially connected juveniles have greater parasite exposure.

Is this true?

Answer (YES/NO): NO